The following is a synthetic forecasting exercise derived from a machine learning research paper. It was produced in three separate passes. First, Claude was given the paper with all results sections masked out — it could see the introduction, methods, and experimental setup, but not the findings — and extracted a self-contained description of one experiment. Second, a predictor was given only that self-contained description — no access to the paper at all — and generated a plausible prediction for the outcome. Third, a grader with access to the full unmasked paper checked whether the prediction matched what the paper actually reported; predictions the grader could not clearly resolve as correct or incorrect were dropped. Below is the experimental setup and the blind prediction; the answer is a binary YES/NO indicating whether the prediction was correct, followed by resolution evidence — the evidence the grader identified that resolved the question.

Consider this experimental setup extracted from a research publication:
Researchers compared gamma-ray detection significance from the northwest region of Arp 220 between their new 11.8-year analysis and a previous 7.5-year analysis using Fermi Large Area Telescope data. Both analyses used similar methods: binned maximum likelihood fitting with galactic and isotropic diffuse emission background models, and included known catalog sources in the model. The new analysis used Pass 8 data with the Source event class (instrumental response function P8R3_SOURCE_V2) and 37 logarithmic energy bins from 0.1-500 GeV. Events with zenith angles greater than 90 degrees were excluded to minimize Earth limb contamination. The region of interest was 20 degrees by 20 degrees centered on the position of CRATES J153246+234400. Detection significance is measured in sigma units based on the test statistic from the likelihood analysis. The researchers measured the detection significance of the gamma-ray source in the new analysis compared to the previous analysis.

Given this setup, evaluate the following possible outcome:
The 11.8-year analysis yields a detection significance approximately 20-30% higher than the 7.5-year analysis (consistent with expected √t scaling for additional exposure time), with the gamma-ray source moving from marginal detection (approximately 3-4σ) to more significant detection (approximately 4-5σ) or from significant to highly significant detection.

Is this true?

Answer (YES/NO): NO